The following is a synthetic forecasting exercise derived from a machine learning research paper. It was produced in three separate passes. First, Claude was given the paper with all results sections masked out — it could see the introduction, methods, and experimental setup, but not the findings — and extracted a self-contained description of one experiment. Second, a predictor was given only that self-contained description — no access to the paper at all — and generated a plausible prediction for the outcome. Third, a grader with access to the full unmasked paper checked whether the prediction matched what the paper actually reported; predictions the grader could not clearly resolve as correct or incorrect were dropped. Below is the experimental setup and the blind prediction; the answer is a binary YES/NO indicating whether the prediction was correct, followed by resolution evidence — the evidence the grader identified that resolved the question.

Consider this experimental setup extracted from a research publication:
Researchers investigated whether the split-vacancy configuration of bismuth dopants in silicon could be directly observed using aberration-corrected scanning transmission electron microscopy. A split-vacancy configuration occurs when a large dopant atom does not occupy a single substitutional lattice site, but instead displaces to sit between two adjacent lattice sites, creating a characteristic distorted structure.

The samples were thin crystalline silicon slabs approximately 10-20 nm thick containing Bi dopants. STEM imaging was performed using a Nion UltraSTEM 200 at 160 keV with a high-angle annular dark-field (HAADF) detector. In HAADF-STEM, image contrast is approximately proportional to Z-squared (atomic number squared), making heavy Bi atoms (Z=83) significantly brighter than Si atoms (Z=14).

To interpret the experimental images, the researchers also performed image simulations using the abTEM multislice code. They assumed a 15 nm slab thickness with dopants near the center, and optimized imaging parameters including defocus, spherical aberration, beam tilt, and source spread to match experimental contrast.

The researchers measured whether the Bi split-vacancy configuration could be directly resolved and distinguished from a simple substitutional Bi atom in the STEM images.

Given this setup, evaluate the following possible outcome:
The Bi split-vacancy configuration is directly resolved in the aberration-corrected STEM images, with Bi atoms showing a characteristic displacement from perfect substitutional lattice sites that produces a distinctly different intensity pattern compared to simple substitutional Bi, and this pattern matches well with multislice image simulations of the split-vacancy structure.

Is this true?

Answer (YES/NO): YES